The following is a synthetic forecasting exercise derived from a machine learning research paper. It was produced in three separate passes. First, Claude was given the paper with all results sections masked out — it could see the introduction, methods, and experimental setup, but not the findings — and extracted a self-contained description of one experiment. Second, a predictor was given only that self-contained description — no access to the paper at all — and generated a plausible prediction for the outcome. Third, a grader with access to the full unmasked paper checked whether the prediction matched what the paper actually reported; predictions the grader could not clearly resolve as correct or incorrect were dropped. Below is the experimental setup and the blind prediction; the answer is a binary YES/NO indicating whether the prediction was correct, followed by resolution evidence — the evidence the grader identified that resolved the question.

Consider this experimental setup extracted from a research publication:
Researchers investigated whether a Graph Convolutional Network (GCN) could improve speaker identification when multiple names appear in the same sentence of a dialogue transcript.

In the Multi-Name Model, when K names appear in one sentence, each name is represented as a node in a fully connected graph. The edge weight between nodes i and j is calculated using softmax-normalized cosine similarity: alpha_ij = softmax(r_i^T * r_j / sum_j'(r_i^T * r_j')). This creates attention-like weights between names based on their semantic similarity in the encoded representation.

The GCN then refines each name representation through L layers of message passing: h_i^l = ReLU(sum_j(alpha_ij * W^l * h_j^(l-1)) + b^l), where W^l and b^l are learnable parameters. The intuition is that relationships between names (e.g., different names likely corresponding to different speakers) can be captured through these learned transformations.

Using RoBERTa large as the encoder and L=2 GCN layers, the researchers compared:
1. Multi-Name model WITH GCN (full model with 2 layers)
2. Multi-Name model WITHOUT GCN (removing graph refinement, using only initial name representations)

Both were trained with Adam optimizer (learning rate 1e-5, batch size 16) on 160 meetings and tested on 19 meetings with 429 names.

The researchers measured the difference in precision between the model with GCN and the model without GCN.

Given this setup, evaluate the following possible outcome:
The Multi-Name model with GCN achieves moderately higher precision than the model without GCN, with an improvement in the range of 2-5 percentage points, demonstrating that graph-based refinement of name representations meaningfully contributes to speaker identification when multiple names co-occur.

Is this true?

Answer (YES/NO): YES